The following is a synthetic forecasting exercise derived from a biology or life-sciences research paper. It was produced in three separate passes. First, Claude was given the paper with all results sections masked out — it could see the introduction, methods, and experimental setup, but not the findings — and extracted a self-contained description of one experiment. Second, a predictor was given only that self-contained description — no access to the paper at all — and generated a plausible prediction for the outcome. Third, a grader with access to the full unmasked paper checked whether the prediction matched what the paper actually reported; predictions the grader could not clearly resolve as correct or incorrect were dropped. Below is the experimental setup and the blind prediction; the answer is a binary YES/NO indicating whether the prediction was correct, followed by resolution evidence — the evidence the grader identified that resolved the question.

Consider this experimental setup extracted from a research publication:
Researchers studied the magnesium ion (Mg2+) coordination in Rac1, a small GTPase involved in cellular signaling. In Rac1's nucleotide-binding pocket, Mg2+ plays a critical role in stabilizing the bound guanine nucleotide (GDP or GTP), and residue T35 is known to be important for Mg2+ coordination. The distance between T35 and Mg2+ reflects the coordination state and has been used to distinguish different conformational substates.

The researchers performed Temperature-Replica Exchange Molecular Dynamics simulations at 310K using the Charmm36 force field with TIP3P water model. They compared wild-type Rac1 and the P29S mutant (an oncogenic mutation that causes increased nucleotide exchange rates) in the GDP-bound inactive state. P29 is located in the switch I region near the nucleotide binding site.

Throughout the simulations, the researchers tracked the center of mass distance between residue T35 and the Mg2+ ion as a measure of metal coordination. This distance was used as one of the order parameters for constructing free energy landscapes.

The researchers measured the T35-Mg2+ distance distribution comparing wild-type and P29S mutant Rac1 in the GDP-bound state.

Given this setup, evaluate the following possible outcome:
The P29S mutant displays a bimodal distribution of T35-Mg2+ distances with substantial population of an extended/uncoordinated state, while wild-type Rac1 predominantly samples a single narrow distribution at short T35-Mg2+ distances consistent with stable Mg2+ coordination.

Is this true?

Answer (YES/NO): NO